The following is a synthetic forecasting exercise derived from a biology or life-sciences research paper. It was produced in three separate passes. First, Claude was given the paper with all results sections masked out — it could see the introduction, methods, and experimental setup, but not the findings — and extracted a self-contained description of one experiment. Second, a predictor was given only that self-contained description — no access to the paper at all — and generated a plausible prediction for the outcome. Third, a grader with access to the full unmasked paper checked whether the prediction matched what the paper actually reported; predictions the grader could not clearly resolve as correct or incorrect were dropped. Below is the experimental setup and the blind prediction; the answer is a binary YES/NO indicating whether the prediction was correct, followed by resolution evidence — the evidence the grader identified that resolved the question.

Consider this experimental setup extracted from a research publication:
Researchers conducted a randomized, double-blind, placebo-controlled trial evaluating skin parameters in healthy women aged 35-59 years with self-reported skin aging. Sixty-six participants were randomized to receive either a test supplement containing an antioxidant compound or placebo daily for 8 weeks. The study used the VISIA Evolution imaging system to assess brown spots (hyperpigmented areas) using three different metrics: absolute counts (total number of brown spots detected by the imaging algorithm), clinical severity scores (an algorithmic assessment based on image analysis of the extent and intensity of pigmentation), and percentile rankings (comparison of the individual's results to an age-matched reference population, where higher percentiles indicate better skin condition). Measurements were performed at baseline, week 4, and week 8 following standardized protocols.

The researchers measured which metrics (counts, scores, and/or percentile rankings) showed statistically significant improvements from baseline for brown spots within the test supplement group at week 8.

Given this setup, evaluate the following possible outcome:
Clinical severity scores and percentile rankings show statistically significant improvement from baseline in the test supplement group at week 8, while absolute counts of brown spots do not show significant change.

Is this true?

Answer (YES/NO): NO